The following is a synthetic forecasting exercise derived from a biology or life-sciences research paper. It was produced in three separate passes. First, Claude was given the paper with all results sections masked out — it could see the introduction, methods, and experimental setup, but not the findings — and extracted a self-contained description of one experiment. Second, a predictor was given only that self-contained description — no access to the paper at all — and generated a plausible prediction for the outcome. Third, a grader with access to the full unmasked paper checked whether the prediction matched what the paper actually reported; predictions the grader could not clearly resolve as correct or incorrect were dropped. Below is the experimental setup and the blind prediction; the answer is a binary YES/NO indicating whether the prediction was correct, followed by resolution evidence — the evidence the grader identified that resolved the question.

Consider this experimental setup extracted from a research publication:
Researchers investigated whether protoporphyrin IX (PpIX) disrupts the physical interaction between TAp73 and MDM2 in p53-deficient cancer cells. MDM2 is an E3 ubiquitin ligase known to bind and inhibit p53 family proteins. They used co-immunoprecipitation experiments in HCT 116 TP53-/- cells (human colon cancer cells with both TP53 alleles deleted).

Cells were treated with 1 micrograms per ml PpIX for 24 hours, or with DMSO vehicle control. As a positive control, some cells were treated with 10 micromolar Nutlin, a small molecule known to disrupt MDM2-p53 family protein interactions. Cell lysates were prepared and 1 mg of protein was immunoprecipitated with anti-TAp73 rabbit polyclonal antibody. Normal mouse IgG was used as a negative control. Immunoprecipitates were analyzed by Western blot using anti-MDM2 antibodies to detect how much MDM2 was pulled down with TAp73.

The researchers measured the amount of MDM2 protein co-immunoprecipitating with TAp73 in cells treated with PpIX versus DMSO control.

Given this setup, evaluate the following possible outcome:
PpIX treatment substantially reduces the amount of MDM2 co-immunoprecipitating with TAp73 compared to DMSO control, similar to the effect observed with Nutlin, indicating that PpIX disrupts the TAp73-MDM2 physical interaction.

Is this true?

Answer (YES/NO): YES